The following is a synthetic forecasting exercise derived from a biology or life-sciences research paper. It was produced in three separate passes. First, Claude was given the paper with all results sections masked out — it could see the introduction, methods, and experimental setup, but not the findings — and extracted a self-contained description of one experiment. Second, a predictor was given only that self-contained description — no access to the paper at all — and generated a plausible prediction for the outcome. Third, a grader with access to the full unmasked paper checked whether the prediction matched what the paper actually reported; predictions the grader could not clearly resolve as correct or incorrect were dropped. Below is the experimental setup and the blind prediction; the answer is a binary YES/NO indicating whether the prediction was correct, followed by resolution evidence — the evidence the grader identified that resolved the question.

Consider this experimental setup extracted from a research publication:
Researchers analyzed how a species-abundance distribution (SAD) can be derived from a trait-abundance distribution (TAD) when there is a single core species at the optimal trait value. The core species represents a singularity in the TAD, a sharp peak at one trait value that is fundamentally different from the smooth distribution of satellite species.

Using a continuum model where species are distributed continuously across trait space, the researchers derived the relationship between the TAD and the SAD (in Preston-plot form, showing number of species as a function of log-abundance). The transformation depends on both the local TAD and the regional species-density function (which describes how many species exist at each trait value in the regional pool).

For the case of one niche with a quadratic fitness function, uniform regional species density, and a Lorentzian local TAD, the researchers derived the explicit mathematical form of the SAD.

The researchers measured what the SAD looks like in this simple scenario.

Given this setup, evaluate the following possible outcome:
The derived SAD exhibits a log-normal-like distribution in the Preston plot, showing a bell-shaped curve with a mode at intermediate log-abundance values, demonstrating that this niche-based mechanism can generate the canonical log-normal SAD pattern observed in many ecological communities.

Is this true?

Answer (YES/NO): NO